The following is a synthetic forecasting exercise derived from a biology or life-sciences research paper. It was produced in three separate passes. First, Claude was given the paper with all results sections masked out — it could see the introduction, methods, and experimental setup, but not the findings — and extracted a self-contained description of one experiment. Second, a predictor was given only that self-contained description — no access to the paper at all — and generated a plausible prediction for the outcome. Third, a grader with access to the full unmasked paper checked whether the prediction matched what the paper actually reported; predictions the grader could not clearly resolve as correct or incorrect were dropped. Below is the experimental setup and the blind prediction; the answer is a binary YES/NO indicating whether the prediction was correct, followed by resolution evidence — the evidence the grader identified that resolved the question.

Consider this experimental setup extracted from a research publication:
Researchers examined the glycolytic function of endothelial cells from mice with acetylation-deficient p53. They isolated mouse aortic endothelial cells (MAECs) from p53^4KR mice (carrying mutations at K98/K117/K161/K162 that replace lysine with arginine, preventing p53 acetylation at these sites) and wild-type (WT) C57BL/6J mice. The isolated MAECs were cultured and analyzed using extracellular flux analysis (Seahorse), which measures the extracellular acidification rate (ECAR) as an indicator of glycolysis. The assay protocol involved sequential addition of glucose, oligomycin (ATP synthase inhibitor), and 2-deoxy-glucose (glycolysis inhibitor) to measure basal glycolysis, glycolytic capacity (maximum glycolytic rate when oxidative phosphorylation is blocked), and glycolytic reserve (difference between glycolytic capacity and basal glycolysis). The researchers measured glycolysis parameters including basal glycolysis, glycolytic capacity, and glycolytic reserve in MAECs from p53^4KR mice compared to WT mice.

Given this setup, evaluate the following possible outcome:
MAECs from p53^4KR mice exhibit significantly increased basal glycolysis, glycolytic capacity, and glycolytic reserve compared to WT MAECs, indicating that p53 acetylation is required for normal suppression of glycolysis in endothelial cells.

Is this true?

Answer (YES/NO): YES